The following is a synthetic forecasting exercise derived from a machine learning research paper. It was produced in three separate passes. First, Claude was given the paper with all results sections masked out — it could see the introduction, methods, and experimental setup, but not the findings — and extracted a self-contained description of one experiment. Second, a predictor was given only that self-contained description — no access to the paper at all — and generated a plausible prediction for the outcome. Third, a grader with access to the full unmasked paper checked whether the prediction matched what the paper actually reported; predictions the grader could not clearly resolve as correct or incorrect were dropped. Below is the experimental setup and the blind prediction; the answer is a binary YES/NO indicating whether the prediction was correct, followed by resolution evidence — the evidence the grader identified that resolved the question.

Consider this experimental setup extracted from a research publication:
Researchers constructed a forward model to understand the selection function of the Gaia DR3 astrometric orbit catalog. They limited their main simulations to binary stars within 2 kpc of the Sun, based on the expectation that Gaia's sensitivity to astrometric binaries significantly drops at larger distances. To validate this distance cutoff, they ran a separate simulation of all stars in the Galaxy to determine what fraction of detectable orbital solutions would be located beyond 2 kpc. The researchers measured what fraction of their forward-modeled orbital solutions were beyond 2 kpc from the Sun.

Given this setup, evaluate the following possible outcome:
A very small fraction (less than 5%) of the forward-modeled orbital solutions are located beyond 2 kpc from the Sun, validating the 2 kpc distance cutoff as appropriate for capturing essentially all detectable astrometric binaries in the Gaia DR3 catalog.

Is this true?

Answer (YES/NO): YES